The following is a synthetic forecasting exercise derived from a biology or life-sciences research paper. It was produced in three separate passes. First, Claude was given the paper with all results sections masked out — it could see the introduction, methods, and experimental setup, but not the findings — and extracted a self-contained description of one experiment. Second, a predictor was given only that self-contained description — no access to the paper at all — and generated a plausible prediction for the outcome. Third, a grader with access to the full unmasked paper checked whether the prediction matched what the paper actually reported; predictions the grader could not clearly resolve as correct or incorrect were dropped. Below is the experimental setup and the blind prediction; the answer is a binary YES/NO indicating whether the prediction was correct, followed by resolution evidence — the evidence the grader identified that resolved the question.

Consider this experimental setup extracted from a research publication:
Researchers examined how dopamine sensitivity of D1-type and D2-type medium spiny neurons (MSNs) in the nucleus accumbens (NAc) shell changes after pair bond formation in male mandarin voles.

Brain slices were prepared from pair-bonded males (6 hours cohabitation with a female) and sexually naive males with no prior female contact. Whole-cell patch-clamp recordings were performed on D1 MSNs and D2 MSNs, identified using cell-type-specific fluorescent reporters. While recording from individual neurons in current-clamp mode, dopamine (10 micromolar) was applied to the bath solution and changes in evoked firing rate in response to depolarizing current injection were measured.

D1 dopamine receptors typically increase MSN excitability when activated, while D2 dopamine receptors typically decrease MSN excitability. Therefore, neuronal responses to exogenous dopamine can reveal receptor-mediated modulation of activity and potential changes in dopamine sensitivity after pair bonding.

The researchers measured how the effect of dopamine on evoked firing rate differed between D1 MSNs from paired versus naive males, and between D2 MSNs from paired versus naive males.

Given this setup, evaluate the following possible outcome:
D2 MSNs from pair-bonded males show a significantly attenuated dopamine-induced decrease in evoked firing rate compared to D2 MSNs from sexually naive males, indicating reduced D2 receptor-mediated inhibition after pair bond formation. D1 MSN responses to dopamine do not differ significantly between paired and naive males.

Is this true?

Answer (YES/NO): NO